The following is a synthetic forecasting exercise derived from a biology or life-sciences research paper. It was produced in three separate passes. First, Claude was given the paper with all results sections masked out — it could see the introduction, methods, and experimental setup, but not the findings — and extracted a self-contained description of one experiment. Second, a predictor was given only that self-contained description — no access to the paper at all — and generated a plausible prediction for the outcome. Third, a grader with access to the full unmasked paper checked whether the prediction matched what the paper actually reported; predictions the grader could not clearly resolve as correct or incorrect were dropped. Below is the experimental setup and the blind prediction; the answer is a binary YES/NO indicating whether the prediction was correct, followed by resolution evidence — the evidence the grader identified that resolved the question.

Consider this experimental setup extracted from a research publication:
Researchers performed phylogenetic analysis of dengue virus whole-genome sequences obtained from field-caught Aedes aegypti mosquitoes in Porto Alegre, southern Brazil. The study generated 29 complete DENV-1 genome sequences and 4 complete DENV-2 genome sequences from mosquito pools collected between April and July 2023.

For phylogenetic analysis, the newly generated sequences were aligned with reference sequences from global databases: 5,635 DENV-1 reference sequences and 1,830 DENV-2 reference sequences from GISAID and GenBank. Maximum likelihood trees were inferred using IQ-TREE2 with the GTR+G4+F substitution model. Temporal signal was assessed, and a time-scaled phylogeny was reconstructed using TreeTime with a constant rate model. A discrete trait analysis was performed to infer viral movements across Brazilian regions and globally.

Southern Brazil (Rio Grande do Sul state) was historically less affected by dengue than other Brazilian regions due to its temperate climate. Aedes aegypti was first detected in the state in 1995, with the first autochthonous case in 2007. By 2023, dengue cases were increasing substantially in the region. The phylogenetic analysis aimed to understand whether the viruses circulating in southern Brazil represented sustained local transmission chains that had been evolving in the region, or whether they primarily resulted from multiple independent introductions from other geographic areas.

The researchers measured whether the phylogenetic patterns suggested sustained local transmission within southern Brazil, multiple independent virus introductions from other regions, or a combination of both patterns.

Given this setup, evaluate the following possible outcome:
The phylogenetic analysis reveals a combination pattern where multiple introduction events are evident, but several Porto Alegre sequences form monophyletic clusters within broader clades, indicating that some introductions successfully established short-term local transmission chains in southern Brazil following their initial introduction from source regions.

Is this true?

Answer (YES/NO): NO